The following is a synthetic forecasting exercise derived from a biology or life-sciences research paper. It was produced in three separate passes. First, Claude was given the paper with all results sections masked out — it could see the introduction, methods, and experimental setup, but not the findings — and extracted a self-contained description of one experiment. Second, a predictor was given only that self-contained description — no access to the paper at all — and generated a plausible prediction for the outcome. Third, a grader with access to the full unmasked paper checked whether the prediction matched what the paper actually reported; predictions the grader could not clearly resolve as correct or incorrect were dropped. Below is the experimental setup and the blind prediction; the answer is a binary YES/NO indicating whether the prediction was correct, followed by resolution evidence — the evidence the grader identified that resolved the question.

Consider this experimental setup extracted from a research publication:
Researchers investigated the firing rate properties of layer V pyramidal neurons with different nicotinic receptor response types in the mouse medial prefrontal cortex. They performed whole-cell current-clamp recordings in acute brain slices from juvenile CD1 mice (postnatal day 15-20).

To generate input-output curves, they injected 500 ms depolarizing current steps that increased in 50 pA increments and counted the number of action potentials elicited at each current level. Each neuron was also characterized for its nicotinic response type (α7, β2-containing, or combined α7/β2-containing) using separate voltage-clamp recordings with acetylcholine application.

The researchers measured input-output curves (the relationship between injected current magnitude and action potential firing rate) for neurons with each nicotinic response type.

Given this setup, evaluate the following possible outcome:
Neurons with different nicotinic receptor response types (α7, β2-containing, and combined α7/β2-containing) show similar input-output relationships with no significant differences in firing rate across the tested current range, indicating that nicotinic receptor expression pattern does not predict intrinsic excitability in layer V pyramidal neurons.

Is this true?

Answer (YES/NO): NO